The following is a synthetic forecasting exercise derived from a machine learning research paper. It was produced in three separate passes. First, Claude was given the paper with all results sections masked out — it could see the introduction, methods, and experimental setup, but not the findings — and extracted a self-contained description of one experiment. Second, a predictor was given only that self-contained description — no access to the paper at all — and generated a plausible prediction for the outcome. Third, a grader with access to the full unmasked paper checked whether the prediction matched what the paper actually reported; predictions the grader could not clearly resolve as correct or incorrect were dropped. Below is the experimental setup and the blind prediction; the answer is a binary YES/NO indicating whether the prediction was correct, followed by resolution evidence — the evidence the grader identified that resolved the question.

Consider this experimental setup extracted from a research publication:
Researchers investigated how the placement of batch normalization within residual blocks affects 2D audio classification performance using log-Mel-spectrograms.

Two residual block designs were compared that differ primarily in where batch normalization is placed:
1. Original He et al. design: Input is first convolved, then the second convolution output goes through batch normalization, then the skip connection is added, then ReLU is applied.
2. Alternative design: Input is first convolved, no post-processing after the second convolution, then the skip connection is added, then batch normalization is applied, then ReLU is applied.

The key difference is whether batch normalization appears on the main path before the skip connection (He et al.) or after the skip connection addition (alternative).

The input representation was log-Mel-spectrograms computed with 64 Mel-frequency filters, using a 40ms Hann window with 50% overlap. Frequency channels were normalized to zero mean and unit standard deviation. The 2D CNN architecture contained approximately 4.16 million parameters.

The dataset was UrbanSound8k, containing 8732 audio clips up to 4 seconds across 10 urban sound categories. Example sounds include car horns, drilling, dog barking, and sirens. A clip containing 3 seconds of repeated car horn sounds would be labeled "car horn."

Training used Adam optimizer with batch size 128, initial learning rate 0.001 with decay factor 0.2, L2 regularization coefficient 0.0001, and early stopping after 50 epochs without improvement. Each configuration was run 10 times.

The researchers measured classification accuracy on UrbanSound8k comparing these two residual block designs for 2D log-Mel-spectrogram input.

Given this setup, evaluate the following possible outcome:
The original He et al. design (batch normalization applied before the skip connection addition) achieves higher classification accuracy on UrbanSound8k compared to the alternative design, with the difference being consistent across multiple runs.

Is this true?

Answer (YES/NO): NO